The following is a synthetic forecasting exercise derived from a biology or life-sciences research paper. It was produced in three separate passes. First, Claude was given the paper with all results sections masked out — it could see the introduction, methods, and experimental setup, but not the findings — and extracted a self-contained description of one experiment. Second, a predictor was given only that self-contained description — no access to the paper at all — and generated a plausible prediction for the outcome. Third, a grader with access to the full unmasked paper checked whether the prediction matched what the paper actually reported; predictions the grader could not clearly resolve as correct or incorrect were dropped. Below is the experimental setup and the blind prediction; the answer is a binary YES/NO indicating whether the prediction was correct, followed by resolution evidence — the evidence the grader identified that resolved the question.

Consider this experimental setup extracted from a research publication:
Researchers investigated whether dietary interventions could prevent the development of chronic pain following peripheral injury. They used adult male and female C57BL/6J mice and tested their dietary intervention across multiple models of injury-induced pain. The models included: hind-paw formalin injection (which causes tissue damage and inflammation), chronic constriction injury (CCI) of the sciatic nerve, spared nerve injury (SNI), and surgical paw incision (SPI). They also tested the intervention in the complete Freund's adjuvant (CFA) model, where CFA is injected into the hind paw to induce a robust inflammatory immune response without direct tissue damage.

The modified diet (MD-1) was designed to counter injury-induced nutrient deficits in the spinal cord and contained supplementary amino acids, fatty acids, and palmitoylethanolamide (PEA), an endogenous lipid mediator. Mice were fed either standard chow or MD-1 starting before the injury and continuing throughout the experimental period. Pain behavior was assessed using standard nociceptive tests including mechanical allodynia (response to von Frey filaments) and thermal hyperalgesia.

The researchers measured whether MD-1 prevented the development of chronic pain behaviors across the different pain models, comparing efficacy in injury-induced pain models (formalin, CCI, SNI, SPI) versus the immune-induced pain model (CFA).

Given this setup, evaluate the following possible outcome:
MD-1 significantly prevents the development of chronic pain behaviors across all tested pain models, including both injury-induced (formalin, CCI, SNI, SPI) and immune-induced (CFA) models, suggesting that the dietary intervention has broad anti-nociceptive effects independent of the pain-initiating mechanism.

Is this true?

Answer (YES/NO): NO